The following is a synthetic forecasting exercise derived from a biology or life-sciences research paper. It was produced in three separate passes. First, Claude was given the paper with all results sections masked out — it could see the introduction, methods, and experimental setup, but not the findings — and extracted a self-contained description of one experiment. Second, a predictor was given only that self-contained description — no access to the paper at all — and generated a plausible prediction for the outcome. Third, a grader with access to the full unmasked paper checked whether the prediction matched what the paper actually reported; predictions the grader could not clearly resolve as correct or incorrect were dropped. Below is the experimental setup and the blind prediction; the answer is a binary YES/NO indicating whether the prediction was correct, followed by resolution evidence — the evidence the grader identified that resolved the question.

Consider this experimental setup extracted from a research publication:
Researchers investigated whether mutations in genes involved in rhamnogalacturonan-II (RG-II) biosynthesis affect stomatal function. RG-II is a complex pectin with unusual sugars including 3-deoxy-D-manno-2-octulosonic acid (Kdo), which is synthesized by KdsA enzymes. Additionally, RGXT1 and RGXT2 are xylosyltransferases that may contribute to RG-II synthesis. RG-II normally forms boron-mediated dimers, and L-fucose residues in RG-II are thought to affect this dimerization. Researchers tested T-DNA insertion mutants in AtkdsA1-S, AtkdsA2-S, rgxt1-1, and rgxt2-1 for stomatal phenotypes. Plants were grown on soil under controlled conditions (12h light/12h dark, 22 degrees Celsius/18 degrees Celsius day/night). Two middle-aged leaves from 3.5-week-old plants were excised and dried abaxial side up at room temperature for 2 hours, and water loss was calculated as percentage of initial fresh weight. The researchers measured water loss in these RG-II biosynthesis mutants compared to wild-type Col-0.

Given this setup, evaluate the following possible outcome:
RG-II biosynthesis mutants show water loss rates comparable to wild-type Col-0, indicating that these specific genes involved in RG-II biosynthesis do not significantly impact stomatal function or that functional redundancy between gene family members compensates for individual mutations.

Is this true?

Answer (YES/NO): YES